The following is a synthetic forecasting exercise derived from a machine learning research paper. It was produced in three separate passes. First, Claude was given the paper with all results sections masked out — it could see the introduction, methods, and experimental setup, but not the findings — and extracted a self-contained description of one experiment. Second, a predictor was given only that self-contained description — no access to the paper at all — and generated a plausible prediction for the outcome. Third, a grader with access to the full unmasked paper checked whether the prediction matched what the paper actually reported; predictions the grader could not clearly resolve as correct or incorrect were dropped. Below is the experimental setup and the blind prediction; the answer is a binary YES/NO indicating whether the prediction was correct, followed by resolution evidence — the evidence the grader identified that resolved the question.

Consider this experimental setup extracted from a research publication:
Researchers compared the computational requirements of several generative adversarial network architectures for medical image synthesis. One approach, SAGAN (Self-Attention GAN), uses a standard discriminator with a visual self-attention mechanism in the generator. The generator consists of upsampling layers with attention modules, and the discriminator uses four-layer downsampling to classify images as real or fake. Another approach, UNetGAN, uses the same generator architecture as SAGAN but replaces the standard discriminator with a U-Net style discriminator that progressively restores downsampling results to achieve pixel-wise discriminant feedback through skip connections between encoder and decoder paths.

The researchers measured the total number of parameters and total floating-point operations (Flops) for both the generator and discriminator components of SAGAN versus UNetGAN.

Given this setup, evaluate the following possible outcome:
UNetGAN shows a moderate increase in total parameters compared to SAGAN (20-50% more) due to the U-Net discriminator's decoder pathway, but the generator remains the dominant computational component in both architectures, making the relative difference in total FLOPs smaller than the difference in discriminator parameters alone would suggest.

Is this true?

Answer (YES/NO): NO